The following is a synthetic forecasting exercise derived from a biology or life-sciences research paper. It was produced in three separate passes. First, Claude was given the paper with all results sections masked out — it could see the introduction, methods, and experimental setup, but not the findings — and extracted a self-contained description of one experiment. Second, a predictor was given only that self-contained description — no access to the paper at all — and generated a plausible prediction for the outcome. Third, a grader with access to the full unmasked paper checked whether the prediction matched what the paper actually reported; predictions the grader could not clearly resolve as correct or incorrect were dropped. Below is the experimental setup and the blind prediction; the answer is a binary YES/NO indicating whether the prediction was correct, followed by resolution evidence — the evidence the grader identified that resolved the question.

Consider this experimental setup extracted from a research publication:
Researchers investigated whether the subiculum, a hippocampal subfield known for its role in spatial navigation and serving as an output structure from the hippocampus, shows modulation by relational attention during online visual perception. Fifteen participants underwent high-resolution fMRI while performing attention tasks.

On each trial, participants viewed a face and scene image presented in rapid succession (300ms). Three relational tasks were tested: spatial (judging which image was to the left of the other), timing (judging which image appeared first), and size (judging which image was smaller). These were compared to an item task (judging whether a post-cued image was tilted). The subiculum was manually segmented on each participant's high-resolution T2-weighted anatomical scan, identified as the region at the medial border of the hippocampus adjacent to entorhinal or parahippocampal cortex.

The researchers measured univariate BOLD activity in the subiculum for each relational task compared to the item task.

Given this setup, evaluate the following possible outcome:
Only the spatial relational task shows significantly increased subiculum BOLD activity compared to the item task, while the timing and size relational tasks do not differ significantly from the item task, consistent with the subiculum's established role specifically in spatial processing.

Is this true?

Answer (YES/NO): NO